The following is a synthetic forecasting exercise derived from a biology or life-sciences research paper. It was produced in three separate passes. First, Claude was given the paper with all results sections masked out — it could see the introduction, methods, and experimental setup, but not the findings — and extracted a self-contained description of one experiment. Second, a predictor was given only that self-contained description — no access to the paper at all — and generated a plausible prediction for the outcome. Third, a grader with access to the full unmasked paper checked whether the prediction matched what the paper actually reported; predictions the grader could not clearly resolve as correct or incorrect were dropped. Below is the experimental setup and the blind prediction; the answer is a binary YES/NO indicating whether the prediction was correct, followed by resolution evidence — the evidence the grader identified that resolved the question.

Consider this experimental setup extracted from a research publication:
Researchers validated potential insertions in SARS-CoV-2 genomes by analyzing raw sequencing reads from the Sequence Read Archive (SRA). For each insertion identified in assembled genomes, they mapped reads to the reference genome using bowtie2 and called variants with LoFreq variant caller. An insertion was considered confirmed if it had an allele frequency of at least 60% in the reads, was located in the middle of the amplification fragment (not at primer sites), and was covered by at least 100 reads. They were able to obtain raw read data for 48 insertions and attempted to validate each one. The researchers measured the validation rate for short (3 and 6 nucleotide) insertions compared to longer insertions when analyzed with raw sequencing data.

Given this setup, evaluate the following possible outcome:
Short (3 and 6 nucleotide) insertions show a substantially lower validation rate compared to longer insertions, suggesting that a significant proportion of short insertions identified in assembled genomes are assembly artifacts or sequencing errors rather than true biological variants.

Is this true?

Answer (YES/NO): YES